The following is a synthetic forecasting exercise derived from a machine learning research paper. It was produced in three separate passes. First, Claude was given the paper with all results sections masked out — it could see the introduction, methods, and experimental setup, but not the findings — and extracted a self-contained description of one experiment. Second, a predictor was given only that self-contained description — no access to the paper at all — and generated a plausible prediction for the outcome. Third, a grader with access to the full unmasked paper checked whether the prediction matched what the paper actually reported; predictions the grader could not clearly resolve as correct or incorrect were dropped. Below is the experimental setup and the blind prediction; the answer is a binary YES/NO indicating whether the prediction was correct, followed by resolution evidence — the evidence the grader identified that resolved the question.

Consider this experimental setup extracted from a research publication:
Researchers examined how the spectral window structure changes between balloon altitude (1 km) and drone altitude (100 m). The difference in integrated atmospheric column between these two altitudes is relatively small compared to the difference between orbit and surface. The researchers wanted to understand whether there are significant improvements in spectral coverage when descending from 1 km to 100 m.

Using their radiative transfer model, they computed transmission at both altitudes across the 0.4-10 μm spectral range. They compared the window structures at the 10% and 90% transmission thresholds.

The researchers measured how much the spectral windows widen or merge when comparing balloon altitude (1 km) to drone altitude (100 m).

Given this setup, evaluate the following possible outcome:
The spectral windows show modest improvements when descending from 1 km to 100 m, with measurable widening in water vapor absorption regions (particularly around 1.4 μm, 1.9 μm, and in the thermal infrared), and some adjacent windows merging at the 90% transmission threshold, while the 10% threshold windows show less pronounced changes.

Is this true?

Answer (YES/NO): NO